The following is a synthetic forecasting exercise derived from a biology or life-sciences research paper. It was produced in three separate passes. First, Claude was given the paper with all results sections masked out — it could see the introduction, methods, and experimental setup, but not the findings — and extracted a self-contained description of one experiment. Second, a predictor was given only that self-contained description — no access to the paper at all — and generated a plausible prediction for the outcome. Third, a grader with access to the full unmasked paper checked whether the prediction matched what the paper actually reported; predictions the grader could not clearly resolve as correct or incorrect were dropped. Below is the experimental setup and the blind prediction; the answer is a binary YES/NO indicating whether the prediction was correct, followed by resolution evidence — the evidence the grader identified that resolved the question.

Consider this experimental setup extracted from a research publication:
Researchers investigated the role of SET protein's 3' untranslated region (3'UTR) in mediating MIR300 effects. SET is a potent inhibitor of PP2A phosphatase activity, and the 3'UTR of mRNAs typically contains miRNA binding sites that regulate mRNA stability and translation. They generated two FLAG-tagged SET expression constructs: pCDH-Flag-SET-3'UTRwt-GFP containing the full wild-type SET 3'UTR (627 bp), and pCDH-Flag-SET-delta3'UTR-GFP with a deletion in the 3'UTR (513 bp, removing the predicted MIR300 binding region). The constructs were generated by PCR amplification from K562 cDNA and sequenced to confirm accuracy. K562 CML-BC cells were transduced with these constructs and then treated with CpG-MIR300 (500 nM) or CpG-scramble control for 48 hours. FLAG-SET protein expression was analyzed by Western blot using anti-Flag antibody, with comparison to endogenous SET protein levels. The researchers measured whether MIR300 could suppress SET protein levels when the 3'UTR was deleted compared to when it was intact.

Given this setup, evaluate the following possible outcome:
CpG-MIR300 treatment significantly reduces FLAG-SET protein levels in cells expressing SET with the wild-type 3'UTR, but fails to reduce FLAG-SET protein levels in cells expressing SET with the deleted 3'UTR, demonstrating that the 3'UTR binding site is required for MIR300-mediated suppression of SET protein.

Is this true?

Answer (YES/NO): YES